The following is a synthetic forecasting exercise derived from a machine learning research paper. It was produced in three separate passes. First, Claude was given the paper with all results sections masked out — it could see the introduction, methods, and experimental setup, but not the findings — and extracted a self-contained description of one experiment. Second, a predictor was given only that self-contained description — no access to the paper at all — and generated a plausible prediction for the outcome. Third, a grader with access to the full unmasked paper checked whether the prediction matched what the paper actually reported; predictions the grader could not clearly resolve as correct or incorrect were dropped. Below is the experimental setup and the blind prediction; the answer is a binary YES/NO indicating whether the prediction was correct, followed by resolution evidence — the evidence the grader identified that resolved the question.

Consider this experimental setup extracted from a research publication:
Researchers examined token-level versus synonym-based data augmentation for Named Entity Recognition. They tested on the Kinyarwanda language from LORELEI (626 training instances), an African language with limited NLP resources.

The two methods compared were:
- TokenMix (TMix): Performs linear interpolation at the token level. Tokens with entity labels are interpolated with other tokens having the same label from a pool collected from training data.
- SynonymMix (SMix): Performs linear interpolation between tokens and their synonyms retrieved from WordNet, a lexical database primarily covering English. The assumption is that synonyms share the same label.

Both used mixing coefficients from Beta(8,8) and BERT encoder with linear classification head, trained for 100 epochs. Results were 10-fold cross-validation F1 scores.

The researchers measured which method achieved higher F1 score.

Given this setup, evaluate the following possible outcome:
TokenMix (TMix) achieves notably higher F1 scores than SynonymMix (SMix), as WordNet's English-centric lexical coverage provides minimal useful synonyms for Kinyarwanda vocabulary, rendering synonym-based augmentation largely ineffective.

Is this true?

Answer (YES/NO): NO